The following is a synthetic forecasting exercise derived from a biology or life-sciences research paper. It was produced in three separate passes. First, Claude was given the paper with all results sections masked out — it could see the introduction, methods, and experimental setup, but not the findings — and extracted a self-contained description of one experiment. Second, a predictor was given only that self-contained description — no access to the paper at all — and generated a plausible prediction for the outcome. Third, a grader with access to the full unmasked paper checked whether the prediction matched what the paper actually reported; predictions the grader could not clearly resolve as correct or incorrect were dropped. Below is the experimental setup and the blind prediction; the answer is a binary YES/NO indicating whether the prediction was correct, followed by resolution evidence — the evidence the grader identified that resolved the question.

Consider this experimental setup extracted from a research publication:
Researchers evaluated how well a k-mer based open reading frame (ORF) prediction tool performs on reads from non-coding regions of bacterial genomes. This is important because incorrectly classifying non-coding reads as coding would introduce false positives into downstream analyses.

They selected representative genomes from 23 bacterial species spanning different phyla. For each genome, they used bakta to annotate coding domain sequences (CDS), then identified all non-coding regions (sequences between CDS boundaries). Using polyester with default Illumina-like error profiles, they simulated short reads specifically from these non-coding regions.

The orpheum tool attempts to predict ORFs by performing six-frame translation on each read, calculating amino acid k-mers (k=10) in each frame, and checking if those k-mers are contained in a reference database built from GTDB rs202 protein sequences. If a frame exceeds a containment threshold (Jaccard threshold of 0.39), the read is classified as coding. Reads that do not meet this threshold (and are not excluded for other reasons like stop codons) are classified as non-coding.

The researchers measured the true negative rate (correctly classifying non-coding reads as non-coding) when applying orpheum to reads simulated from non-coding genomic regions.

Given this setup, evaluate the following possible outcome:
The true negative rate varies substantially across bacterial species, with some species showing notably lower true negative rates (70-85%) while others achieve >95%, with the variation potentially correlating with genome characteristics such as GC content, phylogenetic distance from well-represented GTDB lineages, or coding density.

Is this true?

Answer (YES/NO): NO